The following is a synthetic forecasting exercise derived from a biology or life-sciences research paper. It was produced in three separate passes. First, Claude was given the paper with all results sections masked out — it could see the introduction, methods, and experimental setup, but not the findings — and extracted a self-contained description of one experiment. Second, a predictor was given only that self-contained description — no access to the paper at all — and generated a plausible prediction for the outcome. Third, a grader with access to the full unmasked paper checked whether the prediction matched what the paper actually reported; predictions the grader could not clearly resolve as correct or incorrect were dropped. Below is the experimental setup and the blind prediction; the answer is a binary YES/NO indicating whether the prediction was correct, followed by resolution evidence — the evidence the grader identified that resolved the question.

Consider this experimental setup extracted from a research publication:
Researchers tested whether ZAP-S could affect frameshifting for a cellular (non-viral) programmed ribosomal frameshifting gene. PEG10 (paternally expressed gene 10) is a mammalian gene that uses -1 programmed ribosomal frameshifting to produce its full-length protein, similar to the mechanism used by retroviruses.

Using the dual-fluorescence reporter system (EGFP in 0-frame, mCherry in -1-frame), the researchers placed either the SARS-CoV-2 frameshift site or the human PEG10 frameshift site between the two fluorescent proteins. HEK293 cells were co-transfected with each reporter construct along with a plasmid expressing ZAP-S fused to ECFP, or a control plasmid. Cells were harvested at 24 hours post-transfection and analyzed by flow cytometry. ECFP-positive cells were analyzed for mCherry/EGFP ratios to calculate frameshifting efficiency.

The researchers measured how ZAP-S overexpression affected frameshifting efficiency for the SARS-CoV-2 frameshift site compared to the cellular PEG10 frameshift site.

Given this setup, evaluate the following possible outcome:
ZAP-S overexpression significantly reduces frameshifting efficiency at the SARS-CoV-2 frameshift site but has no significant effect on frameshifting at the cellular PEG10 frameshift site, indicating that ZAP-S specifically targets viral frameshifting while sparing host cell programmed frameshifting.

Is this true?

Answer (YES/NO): YES